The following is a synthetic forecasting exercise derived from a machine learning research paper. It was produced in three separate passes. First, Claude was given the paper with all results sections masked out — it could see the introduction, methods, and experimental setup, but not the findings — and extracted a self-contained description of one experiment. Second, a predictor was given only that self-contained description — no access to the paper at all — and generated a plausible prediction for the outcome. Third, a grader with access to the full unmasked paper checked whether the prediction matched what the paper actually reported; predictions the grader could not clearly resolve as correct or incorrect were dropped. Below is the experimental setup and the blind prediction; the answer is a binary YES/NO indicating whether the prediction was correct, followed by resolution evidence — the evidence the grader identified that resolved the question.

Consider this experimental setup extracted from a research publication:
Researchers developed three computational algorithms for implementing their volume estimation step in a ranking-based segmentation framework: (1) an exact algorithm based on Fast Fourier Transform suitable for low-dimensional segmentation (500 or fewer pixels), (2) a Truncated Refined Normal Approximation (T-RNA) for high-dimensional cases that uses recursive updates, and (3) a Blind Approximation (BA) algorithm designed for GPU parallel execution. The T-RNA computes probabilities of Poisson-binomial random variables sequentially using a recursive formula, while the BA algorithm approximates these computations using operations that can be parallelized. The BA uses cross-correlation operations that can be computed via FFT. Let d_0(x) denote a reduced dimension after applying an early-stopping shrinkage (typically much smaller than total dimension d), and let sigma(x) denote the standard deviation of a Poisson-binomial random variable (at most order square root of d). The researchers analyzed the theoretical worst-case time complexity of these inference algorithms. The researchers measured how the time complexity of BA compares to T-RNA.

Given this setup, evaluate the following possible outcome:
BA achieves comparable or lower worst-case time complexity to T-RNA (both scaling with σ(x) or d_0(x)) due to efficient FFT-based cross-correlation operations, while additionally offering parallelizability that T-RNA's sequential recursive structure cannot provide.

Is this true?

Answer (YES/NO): YES